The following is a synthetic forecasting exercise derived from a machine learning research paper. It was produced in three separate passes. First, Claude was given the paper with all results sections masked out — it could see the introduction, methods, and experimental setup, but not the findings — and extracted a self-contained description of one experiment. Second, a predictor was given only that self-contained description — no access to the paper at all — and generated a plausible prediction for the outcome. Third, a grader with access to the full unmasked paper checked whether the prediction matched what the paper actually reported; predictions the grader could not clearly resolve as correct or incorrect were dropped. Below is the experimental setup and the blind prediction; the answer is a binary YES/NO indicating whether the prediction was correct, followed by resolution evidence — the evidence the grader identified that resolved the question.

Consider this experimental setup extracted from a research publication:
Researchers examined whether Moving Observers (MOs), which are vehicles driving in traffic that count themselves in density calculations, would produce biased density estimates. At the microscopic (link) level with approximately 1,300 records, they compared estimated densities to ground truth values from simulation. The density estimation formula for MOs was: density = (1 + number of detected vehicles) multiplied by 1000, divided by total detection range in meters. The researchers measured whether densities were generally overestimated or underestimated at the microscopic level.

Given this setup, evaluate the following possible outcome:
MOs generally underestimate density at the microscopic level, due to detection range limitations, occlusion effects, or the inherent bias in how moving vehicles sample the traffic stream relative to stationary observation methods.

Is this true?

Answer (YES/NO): NO